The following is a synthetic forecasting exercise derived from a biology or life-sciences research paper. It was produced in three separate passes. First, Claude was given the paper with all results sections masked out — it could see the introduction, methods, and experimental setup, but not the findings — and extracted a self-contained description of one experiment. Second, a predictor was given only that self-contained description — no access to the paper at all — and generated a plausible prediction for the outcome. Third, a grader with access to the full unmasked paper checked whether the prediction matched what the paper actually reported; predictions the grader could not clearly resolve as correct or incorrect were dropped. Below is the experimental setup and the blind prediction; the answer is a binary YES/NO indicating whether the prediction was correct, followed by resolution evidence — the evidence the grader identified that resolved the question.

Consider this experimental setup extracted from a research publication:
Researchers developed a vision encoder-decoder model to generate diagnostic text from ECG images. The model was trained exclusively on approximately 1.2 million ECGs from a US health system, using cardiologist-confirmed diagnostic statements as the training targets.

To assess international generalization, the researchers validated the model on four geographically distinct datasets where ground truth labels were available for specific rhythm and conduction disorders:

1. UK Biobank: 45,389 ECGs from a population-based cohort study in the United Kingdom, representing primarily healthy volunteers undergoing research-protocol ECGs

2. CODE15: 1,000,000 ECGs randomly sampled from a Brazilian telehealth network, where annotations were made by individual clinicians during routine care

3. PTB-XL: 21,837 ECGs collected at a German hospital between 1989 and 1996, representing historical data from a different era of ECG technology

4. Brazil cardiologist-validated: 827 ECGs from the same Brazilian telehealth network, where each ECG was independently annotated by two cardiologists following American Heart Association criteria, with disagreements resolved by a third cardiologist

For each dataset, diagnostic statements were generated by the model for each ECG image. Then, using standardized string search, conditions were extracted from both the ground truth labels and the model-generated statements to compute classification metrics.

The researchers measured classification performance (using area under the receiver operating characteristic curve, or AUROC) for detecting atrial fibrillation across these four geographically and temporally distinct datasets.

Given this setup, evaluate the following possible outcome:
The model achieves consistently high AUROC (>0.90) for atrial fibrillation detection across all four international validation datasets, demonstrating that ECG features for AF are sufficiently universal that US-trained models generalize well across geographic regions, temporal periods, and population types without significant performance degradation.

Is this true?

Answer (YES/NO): YES